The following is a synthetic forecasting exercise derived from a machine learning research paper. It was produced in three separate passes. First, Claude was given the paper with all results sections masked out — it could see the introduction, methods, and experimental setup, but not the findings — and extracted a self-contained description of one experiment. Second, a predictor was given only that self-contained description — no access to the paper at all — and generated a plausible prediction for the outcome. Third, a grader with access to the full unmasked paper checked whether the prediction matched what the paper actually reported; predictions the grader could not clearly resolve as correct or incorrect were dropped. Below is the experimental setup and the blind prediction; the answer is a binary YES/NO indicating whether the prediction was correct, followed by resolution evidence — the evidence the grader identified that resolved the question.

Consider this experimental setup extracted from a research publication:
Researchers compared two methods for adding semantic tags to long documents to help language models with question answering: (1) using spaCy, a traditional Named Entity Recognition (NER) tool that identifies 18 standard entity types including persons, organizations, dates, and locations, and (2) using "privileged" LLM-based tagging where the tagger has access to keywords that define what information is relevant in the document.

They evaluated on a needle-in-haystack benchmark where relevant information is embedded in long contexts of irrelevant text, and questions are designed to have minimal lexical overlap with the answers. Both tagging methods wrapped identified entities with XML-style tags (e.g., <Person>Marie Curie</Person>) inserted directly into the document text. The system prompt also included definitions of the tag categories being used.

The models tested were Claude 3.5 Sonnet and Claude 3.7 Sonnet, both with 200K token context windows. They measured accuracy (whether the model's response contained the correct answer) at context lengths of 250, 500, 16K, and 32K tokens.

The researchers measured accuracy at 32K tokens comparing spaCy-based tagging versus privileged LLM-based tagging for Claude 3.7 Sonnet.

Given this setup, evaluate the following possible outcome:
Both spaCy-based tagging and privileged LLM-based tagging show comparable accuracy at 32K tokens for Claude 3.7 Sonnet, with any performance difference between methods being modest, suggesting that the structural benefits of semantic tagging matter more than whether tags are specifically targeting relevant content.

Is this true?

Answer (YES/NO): NO